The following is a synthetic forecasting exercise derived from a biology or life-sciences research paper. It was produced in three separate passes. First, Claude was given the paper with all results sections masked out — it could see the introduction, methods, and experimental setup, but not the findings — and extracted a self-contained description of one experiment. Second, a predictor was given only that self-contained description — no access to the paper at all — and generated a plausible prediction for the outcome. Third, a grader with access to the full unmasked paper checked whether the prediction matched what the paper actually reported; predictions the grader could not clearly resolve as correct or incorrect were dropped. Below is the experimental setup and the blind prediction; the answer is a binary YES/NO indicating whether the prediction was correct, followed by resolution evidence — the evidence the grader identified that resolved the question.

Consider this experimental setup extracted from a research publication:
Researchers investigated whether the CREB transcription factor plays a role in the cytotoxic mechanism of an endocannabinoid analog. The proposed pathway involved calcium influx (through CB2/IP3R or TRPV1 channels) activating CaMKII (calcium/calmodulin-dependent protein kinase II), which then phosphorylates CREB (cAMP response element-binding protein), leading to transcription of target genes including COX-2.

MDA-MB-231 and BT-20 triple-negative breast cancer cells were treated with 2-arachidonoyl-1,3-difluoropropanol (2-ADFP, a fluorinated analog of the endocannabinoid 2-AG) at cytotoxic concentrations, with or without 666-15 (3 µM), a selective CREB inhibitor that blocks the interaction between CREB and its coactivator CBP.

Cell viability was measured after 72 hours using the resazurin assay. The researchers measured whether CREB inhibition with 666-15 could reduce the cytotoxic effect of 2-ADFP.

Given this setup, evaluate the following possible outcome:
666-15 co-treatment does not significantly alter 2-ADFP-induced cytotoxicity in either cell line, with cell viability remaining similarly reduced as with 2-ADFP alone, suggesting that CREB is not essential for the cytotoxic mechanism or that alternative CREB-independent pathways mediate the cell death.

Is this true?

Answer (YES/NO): NO